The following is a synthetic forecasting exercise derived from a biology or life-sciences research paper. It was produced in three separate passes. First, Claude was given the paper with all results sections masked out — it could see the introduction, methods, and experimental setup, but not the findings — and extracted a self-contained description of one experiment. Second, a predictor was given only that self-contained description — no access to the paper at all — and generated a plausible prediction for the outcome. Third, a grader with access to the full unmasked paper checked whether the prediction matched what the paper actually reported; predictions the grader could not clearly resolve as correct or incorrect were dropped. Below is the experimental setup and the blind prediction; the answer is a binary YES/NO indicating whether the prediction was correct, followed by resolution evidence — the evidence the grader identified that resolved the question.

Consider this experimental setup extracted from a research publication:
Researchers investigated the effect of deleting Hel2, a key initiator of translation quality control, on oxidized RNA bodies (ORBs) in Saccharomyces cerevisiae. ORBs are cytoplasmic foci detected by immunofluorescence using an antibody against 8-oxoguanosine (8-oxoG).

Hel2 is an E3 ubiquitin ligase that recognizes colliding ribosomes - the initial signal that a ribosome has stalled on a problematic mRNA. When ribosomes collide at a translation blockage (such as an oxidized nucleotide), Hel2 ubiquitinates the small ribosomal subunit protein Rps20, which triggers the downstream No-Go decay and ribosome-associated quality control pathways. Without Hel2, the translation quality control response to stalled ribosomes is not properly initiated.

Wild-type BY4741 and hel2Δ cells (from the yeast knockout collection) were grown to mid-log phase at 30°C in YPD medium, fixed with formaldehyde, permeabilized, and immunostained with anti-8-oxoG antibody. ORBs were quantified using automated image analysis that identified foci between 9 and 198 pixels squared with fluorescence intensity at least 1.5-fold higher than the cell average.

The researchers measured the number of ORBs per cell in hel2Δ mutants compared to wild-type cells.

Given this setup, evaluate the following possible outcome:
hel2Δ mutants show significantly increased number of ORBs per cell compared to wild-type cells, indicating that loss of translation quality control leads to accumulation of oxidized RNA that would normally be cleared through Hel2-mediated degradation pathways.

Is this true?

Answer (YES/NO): YES